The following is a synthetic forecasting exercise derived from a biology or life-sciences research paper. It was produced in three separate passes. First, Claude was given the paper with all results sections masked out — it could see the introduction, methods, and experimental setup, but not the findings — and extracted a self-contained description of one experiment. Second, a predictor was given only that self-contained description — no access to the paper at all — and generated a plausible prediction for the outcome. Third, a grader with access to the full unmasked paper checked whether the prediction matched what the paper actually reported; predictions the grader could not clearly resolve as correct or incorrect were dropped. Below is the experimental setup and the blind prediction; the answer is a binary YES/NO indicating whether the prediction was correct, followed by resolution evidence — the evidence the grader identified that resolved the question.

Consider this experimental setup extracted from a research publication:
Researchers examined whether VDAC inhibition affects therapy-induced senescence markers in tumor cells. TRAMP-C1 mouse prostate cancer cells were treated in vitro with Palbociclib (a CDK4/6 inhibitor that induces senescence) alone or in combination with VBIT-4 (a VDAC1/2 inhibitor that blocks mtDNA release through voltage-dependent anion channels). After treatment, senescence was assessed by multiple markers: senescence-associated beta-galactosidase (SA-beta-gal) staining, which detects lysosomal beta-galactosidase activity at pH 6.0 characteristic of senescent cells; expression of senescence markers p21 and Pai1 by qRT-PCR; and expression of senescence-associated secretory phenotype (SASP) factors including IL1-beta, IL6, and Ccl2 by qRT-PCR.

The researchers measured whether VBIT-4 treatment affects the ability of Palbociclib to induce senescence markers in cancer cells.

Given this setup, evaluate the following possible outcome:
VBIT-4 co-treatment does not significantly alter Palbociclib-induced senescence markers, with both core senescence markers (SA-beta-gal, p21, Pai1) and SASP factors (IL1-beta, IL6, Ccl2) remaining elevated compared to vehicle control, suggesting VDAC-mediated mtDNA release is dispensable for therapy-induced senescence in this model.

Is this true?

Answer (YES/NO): NO